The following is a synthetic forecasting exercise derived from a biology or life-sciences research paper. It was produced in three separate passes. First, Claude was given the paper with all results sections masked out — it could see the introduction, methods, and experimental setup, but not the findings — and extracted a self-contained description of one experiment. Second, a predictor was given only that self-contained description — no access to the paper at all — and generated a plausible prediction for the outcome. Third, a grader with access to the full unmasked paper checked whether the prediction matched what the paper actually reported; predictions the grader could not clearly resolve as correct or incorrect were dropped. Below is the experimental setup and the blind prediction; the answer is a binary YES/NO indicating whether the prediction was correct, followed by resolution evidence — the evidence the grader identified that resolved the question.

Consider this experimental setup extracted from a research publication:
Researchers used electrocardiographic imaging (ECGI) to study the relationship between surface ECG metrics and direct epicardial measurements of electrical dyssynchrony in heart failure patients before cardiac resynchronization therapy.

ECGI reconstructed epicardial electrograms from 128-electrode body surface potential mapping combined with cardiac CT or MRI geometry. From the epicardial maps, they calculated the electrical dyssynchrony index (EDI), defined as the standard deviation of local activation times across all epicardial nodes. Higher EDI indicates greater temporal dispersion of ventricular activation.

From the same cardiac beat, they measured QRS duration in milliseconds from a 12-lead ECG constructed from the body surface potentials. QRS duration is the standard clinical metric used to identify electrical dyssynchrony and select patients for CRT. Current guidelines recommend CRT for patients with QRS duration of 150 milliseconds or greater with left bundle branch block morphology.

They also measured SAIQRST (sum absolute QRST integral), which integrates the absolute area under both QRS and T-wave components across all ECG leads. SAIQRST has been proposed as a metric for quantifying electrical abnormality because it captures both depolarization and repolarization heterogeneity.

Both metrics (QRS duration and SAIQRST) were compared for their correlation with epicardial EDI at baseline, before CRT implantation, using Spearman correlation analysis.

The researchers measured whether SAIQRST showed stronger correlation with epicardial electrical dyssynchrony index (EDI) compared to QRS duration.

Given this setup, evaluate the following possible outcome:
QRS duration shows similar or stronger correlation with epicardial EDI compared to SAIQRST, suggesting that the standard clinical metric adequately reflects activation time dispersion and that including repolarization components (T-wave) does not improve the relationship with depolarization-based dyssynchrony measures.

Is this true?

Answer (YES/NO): NO